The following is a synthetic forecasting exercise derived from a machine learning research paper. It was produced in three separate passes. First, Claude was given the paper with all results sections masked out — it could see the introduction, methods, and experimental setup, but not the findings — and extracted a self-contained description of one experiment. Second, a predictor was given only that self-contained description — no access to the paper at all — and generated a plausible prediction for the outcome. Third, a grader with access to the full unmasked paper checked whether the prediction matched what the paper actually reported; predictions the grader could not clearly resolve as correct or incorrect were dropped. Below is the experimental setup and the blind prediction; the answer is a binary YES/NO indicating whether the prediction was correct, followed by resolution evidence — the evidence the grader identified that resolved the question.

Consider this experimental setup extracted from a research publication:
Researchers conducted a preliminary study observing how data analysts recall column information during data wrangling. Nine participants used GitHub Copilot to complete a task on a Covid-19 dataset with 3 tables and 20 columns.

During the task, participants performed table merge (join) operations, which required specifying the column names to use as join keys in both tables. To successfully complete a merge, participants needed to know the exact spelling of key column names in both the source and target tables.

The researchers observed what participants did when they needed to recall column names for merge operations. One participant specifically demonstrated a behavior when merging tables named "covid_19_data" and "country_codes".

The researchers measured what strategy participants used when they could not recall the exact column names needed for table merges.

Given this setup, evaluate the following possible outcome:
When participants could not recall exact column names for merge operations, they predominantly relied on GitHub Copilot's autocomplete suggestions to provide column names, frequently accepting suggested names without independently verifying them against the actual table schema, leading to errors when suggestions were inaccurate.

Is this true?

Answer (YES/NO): NO